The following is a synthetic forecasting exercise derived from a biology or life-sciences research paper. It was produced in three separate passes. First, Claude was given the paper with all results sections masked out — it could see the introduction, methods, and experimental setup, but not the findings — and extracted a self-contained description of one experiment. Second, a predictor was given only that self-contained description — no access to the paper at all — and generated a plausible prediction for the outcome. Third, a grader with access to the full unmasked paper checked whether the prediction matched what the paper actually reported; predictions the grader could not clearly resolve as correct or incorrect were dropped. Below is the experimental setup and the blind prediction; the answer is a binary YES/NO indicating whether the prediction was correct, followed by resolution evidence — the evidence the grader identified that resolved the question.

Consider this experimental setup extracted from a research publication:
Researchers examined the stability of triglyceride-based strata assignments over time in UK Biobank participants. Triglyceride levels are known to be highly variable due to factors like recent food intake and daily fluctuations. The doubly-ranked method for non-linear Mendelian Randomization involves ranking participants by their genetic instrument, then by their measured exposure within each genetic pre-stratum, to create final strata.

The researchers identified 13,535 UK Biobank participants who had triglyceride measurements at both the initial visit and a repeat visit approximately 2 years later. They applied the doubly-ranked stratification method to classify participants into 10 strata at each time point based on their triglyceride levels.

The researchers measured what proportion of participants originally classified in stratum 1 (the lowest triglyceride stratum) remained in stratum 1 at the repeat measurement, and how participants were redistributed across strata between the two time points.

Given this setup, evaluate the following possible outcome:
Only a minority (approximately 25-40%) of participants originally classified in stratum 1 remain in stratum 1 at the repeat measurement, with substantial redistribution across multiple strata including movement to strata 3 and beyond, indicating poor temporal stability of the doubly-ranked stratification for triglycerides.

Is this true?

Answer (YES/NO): YES